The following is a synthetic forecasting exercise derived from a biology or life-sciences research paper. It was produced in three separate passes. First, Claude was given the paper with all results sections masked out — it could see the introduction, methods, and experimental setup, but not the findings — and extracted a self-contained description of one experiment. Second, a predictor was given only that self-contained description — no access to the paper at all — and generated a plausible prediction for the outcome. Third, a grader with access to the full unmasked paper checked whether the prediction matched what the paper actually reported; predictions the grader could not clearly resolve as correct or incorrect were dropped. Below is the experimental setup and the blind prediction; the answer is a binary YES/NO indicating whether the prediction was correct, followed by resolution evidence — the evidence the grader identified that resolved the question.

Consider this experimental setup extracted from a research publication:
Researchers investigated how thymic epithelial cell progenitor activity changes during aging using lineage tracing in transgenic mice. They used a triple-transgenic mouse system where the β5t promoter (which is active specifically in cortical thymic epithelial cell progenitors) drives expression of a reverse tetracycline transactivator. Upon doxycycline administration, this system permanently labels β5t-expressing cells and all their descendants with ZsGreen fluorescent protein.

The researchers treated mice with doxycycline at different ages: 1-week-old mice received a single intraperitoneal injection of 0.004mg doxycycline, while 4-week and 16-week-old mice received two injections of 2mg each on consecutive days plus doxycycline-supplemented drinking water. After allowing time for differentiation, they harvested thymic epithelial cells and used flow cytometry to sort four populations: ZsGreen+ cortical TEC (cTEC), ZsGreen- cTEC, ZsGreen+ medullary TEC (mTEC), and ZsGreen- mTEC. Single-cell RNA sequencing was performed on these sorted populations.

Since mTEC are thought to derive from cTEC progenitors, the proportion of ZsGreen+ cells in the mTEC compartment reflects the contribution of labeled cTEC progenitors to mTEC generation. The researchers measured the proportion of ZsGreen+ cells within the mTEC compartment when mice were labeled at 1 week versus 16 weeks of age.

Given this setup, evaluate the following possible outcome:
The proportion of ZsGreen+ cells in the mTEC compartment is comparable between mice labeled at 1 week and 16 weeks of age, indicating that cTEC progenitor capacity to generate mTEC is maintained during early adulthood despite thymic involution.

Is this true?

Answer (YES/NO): NO